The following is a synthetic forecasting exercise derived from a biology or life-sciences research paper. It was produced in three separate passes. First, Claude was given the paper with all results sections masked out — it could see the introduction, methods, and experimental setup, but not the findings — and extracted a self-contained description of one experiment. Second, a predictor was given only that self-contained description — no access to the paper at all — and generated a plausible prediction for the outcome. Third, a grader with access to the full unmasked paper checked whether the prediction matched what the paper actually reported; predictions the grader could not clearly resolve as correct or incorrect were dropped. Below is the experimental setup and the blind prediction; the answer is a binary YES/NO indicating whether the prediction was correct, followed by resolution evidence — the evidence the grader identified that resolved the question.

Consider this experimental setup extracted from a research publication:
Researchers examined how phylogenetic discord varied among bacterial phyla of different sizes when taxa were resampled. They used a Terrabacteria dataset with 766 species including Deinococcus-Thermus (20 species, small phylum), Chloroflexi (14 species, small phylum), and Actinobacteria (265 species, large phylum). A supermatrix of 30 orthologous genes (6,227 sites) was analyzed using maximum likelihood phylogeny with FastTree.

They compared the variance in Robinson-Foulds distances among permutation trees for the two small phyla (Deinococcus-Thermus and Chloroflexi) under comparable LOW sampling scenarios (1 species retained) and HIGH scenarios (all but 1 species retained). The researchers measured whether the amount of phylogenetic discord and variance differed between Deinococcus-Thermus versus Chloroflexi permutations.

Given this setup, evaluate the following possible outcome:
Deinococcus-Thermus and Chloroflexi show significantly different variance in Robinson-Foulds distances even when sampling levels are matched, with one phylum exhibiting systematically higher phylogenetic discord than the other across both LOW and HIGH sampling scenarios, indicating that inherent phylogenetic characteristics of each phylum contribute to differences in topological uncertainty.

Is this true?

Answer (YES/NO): YES